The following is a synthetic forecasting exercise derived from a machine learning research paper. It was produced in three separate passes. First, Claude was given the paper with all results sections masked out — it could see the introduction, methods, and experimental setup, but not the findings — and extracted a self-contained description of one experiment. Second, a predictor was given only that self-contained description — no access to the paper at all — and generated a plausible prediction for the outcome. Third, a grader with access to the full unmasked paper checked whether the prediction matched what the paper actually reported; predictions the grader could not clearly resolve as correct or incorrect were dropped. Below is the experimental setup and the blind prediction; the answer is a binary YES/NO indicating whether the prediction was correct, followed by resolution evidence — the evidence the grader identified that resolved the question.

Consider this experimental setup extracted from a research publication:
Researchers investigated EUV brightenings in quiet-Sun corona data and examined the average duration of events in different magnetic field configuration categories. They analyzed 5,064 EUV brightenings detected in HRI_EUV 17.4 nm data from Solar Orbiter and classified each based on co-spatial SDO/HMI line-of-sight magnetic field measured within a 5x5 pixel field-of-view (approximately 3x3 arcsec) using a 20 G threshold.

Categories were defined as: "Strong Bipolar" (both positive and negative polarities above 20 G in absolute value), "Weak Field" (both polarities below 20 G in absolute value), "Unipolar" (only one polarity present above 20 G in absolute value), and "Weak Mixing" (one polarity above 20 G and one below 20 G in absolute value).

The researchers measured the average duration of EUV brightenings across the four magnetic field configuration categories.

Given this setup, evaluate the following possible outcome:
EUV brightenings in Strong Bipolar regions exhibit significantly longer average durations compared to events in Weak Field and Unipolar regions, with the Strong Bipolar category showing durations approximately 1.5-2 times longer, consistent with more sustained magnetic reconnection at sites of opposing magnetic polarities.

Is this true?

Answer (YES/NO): NO